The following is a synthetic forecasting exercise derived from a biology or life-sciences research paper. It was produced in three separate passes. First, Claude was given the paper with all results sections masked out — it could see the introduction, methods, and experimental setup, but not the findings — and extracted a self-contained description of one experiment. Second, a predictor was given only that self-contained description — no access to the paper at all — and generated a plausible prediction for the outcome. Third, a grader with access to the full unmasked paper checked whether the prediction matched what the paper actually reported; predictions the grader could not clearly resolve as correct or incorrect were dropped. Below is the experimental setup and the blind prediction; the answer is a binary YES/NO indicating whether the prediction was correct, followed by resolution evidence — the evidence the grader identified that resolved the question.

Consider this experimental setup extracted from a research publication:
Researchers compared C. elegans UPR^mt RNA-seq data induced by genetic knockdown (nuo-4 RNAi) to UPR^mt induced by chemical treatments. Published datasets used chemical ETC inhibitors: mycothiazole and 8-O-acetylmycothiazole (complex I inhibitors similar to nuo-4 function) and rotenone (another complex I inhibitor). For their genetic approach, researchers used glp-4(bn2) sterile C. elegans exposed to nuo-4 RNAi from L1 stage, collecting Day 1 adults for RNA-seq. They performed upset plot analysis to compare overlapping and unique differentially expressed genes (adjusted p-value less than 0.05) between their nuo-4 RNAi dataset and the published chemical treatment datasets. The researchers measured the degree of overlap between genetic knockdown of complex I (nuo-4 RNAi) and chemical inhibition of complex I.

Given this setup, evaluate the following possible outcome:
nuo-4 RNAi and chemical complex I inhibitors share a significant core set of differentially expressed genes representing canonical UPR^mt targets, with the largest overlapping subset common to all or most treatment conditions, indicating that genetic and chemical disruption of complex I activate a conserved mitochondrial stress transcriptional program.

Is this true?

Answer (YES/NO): NO